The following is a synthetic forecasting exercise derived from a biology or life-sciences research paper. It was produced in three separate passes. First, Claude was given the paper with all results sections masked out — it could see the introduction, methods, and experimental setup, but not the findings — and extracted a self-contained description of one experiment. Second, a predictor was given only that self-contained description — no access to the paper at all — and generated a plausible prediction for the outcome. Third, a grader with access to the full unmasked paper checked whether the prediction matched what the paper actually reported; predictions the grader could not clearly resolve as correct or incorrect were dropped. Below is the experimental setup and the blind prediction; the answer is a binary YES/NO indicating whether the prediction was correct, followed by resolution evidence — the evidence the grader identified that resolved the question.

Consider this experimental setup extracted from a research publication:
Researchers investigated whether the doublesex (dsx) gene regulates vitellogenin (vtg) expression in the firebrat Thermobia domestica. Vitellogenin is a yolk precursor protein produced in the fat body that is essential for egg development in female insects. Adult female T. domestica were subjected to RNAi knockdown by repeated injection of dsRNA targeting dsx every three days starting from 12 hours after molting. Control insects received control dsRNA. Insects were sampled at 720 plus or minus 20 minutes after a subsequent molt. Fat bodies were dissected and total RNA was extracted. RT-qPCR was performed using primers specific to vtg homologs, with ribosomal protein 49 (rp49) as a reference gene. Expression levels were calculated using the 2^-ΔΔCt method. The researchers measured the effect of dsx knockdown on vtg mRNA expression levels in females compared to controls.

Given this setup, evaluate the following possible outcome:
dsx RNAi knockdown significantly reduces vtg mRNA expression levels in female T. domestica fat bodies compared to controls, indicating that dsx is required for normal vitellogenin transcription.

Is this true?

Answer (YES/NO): YES